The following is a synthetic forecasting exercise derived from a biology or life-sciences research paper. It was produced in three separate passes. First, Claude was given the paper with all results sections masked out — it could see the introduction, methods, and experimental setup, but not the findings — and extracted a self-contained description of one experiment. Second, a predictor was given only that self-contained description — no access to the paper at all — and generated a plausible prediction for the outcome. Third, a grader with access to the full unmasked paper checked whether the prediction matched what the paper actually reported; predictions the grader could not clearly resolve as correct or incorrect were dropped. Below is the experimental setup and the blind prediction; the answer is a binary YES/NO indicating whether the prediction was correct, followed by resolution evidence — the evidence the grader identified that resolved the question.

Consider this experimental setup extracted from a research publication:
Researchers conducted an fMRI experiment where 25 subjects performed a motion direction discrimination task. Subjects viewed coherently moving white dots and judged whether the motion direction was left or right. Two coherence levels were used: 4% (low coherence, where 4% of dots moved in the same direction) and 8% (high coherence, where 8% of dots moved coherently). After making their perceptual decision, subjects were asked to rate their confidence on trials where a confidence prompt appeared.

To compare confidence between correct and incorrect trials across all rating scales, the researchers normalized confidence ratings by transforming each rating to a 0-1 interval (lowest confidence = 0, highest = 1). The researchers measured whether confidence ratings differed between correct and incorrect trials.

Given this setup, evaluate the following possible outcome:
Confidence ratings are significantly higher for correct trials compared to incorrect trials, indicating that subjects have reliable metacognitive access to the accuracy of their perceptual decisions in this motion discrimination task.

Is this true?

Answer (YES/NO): YES